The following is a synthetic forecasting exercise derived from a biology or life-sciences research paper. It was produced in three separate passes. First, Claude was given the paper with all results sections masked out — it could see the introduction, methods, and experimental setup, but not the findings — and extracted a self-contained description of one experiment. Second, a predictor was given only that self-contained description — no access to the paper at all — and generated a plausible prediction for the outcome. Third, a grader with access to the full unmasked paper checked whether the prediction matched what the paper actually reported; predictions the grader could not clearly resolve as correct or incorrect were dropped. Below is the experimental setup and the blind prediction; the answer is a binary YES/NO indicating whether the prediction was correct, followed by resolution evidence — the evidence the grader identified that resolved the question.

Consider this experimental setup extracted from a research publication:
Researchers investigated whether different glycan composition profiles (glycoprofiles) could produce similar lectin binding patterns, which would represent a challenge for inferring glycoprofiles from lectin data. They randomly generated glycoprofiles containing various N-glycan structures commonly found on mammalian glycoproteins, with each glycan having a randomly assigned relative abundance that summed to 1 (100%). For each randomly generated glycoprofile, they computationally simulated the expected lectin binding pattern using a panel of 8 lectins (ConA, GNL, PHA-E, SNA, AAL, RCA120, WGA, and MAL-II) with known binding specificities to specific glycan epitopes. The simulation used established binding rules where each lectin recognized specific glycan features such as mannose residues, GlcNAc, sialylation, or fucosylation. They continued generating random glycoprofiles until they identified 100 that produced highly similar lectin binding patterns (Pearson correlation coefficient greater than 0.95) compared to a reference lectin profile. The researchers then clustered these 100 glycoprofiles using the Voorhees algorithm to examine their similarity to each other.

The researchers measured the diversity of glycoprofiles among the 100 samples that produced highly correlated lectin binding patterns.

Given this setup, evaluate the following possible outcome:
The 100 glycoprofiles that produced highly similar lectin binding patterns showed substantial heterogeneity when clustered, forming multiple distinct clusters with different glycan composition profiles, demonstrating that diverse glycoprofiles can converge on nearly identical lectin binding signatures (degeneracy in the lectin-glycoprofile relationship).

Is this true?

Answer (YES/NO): YES